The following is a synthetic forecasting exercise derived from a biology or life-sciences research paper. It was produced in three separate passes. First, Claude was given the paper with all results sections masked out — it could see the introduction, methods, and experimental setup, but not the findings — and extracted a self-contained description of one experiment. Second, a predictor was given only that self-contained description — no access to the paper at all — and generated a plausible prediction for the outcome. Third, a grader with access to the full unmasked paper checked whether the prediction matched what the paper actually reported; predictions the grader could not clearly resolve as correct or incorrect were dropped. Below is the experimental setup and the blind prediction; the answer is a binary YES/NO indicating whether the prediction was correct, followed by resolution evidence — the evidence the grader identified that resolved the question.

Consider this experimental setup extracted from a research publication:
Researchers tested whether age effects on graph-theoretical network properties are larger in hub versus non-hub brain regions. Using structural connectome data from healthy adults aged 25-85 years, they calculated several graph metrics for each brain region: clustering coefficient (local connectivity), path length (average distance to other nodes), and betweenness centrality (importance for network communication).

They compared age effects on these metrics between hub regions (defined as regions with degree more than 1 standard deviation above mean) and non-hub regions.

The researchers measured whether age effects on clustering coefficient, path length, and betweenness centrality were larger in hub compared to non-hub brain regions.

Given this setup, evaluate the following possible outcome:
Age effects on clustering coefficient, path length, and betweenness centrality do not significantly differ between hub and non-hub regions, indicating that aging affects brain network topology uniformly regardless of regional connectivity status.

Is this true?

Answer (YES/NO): NO